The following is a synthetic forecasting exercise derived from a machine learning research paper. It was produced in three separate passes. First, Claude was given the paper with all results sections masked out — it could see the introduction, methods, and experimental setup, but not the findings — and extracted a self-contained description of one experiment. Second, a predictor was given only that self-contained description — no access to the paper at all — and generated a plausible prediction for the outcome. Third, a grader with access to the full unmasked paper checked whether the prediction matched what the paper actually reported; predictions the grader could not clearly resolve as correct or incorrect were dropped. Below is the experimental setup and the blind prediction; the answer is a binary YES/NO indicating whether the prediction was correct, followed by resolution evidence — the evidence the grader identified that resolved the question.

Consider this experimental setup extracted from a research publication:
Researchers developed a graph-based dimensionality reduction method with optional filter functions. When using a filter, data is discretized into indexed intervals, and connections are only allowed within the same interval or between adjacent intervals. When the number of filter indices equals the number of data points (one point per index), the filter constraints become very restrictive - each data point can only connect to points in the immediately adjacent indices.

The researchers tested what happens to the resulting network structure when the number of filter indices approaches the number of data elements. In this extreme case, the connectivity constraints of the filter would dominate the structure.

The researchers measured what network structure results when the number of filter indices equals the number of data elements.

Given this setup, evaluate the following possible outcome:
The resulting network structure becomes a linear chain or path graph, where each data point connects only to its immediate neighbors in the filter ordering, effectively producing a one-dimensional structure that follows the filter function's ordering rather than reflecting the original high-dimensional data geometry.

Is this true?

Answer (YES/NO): YES